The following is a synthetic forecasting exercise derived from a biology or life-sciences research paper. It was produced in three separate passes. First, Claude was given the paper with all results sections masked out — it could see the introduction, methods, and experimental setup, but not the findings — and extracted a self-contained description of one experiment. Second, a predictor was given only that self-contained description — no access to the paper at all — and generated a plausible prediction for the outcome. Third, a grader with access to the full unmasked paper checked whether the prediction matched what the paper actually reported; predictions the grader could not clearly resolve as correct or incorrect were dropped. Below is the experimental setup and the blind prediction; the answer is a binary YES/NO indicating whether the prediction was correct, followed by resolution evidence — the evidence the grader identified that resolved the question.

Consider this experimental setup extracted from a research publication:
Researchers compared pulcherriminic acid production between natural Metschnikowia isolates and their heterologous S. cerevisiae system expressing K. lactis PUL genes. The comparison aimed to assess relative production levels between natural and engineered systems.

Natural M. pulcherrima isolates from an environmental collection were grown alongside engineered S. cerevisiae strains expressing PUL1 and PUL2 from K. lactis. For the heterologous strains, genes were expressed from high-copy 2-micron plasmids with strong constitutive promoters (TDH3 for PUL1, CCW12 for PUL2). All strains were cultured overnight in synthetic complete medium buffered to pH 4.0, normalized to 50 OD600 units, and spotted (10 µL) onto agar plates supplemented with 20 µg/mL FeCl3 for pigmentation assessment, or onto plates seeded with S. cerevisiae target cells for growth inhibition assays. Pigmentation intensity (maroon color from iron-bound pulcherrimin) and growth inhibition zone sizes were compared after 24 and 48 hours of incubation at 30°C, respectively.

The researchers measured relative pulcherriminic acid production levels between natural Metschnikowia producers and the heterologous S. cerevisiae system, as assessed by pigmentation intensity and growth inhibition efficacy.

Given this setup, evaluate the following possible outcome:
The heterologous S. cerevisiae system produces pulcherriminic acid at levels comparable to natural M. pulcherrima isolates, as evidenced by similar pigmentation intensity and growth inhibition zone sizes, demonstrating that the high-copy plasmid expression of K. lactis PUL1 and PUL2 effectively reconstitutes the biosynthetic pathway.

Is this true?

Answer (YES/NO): NO